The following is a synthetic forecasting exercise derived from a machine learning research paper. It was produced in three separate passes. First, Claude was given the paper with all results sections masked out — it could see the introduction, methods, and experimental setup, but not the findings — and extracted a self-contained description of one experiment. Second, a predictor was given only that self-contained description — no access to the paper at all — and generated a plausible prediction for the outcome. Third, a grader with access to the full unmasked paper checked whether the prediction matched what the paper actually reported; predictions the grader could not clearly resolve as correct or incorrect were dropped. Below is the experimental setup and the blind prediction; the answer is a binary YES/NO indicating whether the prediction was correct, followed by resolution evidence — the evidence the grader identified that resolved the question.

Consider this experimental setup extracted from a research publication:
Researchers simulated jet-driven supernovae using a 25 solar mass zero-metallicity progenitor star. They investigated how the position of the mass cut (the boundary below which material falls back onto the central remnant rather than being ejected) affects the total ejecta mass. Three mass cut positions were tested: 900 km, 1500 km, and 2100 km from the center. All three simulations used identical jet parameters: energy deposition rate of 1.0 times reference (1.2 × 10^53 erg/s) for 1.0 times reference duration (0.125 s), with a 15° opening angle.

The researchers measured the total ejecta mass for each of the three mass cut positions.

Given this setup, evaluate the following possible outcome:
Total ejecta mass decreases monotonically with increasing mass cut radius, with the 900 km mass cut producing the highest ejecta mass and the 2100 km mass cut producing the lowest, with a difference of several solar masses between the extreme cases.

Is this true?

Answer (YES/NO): NO